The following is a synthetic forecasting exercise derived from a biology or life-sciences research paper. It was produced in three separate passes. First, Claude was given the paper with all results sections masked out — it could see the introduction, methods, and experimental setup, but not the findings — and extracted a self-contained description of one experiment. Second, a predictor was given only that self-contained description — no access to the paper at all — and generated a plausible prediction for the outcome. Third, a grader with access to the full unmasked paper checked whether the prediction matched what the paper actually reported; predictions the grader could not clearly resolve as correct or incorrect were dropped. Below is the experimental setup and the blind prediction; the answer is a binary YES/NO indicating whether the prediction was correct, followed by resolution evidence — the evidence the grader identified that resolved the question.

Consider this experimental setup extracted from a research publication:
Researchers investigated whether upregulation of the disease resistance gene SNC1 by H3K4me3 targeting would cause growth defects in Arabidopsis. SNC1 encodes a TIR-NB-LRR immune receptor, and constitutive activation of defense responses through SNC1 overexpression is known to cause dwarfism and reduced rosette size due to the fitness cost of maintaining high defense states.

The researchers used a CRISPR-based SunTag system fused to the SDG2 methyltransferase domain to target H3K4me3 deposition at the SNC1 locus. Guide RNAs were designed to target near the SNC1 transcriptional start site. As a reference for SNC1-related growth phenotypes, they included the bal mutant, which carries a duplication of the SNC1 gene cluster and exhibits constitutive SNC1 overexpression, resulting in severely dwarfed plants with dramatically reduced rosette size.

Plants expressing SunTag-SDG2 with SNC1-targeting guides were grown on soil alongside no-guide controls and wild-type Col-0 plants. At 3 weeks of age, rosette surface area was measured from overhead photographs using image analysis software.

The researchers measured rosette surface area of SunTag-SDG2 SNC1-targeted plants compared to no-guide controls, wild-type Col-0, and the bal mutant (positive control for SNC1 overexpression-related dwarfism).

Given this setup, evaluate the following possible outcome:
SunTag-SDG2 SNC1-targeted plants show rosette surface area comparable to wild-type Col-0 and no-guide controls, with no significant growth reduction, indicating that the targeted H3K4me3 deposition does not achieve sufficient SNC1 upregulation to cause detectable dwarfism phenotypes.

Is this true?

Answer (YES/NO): NO